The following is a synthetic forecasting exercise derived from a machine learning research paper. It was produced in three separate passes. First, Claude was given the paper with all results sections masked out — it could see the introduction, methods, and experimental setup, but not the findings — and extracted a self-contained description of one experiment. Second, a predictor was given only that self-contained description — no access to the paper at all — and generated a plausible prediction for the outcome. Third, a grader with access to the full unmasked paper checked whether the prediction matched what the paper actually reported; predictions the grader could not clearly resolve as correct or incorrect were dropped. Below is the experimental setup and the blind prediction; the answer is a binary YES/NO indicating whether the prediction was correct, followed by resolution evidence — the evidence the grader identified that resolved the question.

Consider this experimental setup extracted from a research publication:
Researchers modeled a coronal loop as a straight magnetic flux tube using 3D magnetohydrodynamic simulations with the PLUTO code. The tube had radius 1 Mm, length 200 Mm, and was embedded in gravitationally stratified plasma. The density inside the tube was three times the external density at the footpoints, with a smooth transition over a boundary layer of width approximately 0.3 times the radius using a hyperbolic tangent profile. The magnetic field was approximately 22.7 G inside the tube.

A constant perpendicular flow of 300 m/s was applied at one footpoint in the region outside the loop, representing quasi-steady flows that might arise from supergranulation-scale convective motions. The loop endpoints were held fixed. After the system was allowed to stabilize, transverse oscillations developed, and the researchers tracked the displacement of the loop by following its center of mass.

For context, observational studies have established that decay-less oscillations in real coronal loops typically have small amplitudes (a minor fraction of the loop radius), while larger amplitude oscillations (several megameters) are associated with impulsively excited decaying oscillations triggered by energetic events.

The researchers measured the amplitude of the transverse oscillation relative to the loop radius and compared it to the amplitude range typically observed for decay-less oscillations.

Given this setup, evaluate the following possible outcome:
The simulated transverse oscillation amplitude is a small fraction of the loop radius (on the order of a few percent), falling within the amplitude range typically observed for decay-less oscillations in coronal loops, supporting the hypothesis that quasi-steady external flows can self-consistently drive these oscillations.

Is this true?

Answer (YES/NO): NO